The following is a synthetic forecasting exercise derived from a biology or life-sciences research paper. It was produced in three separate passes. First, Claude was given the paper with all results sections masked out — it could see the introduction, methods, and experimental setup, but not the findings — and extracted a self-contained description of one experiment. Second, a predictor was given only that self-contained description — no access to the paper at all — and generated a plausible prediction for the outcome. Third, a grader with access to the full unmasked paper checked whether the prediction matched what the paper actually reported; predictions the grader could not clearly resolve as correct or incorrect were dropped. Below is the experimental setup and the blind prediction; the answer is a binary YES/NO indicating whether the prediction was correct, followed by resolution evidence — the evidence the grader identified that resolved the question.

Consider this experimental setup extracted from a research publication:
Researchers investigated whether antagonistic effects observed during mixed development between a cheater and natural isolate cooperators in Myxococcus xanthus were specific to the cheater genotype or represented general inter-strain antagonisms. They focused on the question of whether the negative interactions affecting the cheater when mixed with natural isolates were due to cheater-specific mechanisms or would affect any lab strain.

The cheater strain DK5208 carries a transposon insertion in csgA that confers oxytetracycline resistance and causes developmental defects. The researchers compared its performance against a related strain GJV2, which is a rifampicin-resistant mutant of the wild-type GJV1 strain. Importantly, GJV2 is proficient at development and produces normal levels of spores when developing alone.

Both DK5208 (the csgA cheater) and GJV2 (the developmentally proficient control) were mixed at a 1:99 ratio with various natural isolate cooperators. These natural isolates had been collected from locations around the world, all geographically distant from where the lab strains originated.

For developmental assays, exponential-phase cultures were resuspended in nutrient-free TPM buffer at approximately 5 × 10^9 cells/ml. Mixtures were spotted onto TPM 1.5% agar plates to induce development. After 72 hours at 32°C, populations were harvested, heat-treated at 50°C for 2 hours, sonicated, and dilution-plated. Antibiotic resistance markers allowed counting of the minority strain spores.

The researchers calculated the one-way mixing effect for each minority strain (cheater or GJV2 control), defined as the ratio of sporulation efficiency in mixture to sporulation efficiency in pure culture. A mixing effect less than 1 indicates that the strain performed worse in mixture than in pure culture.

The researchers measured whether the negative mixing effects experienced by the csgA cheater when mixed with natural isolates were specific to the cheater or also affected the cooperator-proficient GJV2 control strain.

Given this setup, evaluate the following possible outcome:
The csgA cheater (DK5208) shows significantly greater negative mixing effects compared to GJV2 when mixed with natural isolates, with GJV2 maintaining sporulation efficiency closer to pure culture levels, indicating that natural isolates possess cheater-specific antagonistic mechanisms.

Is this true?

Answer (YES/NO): NO